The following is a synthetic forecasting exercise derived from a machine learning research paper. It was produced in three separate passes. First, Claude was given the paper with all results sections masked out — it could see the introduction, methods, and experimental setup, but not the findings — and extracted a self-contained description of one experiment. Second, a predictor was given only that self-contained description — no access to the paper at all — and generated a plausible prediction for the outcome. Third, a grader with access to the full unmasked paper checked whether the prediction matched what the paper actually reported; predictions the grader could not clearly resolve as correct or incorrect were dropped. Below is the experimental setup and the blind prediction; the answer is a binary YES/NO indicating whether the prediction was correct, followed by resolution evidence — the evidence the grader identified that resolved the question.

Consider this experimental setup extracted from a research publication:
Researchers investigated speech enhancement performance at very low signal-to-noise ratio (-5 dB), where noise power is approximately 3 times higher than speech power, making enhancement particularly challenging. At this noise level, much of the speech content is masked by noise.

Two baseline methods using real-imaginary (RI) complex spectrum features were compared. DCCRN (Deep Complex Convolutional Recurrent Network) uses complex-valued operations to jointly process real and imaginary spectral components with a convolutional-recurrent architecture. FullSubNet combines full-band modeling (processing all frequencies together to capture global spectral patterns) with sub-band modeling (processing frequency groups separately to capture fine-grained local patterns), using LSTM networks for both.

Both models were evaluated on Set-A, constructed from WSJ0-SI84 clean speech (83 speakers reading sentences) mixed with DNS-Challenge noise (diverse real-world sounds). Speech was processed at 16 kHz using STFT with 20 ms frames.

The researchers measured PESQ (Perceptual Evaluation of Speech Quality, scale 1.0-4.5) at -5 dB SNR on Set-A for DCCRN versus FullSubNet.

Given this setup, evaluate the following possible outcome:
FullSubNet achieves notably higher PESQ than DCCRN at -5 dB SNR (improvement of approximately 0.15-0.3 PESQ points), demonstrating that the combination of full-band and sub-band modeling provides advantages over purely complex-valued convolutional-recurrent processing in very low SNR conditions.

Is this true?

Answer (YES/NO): YES